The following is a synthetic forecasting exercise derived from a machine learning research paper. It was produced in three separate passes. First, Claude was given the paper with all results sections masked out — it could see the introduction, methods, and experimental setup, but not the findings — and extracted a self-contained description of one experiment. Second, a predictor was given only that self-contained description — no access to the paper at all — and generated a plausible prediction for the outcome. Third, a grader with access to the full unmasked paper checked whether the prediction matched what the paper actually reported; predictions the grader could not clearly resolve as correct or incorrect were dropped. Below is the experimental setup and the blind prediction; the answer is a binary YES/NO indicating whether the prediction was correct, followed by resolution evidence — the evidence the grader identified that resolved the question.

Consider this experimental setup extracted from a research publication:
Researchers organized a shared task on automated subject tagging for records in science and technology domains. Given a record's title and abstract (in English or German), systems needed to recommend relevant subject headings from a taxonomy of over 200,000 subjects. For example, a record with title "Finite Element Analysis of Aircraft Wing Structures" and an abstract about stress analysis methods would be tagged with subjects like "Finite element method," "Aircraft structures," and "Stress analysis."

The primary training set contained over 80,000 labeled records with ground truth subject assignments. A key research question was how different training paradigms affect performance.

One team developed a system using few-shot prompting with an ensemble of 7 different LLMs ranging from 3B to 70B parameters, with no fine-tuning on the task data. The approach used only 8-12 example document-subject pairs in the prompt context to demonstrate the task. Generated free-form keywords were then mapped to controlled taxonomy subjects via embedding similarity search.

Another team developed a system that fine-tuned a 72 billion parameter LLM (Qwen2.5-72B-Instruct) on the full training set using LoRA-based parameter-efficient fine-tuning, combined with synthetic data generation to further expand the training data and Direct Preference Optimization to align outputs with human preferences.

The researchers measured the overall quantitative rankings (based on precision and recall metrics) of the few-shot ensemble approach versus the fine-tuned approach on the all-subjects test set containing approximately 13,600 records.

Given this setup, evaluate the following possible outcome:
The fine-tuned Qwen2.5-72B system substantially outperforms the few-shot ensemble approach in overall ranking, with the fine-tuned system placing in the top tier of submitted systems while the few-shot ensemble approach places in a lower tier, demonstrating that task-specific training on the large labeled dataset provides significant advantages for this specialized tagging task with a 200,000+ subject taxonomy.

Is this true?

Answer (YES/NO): NO